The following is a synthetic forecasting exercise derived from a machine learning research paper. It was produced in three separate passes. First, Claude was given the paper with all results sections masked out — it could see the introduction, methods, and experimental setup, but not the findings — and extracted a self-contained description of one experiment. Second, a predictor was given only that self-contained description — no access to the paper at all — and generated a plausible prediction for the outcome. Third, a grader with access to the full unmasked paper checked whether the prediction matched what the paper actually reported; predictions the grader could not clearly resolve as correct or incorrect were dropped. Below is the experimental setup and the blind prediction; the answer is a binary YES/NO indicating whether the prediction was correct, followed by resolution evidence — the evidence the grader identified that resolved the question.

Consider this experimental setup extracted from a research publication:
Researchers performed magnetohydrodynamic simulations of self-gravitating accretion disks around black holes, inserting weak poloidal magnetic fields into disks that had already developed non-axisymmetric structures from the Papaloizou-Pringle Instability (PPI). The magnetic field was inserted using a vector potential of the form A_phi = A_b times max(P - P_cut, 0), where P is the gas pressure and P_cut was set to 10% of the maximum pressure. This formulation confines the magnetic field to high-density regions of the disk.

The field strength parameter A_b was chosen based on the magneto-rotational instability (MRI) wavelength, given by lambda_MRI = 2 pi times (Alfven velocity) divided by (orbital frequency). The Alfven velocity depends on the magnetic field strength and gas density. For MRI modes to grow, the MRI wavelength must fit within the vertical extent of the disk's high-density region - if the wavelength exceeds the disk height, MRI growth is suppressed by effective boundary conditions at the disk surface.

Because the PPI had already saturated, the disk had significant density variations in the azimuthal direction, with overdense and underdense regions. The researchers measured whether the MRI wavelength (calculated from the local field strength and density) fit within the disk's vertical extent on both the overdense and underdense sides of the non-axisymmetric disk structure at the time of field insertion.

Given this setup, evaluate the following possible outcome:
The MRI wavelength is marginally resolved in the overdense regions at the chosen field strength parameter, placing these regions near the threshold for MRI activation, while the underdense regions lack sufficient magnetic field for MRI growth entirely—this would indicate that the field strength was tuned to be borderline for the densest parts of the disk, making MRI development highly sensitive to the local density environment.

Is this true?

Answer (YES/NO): NO